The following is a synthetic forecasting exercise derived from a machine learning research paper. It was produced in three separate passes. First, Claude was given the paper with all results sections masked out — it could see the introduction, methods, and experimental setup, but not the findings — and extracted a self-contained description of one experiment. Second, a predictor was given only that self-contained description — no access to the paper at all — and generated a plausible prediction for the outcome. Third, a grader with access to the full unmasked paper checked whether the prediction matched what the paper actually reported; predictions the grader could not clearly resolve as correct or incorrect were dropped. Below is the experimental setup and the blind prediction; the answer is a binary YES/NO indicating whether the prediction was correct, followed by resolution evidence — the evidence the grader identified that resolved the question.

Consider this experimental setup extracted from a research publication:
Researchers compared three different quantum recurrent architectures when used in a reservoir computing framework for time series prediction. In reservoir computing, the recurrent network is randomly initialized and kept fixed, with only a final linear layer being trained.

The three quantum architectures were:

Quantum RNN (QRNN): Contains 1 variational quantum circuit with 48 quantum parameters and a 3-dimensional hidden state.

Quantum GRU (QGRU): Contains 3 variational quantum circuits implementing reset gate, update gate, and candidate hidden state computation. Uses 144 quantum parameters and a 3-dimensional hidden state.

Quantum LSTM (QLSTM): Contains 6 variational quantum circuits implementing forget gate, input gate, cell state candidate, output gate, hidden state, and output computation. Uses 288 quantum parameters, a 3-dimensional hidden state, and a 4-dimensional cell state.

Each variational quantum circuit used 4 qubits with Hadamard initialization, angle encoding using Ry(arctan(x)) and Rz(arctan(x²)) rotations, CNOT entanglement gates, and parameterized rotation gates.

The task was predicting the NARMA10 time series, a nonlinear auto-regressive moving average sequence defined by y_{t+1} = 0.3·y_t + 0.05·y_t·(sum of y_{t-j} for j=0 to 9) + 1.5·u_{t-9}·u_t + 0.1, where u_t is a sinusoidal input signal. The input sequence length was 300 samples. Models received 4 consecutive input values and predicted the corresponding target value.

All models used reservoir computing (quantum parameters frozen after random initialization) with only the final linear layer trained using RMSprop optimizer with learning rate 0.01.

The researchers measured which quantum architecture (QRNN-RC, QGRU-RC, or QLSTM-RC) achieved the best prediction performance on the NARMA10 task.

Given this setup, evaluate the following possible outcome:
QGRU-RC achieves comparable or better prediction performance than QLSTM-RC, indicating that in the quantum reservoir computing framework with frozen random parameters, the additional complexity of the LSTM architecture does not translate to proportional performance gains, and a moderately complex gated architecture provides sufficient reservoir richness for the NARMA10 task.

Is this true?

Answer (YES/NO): NO